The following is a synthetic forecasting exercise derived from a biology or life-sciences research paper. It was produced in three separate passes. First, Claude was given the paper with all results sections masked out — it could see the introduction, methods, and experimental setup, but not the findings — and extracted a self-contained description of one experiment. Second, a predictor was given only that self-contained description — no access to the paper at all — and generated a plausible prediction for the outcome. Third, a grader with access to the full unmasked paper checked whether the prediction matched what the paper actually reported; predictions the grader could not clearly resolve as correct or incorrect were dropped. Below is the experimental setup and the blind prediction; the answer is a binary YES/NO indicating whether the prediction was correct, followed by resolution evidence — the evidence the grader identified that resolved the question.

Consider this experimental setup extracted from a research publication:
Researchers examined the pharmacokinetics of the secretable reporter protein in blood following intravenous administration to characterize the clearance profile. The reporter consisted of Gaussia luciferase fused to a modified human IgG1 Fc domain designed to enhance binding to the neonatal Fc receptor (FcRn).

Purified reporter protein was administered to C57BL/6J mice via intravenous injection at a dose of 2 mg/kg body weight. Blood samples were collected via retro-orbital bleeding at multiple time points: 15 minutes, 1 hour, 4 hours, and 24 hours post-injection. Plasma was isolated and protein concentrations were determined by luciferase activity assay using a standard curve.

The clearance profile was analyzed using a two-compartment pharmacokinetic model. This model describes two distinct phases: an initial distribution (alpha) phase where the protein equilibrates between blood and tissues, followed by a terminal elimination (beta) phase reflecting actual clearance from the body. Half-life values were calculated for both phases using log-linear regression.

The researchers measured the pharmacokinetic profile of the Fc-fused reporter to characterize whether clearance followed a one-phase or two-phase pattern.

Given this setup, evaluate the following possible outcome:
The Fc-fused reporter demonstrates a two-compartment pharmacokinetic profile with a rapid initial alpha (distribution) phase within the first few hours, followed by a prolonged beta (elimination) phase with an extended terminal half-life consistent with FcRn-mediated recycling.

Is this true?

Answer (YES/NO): YES